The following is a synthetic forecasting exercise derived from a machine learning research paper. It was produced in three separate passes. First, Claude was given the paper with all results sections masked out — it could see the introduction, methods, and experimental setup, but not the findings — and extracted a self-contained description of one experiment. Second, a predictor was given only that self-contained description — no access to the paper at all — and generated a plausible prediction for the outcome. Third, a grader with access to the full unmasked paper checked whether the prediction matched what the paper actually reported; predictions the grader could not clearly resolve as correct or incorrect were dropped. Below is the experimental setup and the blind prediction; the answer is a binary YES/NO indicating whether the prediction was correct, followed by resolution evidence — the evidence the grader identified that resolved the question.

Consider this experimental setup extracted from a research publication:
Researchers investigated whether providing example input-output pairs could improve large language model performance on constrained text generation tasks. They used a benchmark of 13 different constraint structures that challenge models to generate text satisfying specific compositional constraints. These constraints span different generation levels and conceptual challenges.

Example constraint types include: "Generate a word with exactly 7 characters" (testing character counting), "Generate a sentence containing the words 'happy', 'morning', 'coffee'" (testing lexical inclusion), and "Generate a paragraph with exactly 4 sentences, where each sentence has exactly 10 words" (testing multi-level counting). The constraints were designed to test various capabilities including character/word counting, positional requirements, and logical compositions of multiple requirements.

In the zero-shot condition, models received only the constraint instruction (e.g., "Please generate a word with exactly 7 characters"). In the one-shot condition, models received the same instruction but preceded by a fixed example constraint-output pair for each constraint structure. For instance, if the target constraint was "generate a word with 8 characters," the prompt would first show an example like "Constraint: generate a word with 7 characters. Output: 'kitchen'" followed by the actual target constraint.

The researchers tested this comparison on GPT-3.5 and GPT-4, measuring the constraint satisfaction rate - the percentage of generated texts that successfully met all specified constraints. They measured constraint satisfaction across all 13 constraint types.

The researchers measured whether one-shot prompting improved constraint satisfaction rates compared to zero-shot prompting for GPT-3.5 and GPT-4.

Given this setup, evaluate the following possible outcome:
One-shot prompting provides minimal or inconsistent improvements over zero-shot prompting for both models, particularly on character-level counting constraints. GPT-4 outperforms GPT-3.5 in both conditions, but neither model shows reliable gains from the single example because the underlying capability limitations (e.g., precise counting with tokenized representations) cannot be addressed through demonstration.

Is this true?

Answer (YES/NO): YES